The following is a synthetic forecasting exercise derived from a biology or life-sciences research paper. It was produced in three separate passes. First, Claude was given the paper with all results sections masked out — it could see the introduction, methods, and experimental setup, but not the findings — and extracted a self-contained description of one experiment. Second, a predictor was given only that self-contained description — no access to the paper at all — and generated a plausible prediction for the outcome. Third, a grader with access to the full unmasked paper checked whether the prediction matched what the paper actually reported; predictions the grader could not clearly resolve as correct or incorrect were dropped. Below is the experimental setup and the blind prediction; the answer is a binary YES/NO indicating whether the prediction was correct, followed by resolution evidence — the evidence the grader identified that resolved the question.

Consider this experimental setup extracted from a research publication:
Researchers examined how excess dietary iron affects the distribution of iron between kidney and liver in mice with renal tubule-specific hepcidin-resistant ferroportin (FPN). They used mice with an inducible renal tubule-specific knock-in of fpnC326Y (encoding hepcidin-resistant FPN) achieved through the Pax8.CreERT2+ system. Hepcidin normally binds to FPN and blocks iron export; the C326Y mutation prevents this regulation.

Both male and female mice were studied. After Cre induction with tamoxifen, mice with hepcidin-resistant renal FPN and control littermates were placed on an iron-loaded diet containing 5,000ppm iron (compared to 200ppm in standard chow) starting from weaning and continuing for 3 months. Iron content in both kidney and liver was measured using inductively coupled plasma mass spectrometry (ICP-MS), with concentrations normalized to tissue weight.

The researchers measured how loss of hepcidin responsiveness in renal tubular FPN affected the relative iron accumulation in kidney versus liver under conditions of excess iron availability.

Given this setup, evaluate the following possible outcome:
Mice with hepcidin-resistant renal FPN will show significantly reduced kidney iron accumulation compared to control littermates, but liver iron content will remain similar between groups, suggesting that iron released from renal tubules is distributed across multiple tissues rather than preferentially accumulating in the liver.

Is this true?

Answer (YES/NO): NO